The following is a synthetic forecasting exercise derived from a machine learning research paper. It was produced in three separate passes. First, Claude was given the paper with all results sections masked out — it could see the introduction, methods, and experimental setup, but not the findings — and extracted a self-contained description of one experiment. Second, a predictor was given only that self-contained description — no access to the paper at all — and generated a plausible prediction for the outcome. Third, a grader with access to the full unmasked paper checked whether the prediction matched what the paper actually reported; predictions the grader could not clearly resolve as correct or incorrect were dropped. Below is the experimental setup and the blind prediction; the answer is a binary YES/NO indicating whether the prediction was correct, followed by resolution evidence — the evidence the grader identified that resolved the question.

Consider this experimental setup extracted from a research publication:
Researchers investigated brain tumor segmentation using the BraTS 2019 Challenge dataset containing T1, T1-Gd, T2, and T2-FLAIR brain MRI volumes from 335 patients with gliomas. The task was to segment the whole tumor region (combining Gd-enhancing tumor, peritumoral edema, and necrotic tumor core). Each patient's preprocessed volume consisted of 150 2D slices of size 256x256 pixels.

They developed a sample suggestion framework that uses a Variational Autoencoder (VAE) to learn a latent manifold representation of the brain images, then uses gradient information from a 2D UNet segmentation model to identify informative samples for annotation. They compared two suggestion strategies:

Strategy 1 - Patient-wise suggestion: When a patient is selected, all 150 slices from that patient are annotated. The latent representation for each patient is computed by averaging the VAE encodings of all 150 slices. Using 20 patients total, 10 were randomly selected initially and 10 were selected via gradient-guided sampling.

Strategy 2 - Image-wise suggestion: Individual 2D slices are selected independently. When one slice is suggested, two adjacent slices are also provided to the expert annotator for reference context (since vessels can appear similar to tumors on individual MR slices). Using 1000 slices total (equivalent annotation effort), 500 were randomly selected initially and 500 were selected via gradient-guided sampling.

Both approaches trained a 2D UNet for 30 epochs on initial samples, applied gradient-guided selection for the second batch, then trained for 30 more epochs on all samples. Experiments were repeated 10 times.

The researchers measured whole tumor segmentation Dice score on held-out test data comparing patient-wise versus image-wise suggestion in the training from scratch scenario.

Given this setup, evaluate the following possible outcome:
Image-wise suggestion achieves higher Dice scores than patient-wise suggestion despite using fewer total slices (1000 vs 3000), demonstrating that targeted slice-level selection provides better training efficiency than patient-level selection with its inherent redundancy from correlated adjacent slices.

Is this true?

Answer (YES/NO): NO